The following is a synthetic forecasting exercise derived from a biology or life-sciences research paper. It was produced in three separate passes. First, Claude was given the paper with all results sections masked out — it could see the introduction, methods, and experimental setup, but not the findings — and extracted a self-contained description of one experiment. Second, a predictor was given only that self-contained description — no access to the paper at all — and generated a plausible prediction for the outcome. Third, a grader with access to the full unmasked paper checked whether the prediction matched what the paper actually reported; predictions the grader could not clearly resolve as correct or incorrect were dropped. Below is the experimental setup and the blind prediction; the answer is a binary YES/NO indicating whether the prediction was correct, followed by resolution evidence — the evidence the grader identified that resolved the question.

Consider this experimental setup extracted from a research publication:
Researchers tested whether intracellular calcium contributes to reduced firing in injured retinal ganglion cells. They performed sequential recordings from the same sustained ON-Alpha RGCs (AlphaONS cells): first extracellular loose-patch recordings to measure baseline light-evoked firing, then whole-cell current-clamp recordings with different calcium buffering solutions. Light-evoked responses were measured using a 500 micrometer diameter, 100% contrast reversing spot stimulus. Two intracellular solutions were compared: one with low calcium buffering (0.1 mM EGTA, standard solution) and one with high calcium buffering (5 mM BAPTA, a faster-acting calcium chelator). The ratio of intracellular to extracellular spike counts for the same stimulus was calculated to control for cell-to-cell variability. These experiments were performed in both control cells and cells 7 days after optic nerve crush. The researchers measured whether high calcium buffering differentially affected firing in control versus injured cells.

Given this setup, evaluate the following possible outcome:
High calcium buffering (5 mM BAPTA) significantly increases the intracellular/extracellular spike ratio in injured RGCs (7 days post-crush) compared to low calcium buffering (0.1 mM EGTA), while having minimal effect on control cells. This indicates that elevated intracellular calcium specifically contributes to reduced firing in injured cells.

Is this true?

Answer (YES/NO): YES